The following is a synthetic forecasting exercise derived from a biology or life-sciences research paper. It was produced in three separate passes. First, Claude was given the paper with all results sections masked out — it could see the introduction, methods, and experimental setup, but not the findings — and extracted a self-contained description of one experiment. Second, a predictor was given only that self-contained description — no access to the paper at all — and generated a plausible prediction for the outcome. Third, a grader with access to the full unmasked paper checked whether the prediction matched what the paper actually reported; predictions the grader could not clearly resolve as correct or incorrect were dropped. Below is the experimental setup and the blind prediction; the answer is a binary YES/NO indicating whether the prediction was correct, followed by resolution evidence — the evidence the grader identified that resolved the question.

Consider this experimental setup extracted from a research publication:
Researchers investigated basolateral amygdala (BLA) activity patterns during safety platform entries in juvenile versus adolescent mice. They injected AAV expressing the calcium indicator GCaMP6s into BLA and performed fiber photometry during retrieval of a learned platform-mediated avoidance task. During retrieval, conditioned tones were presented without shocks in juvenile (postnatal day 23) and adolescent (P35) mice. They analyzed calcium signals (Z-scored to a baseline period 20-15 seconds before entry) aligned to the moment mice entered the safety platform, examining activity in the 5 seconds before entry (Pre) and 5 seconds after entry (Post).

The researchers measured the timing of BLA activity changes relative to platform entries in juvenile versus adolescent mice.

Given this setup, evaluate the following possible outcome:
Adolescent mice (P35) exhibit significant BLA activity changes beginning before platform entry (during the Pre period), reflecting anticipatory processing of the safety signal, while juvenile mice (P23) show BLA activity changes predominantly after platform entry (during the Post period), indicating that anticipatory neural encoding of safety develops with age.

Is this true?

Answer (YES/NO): YES